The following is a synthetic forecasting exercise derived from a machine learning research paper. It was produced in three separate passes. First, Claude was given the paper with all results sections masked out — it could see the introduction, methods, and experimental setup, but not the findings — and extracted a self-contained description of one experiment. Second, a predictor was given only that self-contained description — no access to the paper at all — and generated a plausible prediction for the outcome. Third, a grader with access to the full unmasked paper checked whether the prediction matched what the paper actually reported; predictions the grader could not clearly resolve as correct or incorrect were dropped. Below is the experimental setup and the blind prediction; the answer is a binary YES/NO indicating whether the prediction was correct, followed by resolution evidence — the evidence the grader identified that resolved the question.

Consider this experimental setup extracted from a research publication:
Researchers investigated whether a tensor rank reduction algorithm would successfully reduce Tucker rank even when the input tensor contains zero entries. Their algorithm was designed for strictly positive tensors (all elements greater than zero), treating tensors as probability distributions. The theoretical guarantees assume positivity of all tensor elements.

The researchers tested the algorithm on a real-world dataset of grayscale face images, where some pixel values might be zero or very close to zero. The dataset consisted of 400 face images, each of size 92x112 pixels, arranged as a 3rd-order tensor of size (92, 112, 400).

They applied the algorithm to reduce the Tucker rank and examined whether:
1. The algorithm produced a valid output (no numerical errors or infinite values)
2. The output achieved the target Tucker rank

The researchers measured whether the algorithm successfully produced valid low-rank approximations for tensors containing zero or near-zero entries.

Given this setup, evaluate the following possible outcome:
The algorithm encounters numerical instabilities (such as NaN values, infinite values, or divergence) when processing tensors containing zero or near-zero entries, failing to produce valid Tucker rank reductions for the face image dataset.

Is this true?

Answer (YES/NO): NO